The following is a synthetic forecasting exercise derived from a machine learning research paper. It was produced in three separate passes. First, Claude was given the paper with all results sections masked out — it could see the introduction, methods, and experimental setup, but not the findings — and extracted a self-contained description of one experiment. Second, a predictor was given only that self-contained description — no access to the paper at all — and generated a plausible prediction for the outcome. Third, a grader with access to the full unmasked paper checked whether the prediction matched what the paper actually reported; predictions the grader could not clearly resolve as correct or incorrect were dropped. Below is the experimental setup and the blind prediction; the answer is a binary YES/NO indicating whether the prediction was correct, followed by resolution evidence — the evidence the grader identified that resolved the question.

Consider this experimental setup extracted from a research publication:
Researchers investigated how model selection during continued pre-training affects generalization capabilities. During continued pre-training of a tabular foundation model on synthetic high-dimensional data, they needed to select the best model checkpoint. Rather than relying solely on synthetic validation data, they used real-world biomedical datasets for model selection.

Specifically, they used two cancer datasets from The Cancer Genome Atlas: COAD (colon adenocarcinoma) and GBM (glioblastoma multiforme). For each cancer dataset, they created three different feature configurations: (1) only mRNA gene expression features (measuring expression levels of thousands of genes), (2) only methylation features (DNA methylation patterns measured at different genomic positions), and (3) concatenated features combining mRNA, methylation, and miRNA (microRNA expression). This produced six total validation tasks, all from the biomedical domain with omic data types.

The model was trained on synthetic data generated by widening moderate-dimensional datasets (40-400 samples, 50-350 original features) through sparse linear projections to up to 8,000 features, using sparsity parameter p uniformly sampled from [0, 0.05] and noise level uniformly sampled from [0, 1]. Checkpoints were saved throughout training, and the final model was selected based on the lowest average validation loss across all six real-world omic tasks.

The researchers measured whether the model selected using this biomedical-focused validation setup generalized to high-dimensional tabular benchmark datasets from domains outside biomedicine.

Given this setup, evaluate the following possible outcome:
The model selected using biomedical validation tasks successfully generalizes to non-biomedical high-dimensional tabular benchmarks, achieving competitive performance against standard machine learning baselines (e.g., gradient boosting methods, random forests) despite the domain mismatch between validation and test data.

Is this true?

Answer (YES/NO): YES